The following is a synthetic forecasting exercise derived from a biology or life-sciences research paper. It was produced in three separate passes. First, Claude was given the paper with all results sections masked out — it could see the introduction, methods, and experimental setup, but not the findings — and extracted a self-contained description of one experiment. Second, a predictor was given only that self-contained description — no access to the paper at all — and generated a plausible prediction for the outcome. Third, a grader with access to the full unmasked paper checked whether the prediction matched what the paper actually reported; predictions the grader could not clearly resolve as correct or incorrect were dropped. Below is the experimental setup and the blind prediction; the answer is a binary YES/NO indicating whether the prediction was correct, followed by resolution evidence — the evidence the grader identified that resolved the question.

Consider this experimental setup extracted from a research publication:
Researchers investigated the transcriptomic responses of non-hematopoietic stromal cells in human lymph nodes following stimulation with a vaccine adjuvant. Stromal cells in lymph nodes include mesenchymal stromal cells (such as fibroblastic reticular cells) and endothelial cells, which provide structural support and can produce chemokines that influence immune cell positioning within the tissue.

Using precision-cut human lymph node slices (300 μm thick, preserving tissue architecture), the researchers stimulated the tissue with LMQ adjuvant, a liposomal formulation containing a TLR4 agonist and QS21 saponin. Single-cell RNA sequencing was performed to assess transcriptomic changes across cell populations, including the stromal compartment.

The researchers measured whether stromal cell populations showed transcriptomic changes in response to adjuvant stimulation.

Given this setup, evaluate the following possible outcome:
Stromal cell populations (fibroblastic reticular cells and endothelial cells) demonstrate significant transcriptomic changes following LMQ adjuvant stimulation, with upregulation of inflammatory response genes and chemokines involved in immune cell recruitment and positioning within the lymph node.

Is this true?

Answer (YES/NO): YES